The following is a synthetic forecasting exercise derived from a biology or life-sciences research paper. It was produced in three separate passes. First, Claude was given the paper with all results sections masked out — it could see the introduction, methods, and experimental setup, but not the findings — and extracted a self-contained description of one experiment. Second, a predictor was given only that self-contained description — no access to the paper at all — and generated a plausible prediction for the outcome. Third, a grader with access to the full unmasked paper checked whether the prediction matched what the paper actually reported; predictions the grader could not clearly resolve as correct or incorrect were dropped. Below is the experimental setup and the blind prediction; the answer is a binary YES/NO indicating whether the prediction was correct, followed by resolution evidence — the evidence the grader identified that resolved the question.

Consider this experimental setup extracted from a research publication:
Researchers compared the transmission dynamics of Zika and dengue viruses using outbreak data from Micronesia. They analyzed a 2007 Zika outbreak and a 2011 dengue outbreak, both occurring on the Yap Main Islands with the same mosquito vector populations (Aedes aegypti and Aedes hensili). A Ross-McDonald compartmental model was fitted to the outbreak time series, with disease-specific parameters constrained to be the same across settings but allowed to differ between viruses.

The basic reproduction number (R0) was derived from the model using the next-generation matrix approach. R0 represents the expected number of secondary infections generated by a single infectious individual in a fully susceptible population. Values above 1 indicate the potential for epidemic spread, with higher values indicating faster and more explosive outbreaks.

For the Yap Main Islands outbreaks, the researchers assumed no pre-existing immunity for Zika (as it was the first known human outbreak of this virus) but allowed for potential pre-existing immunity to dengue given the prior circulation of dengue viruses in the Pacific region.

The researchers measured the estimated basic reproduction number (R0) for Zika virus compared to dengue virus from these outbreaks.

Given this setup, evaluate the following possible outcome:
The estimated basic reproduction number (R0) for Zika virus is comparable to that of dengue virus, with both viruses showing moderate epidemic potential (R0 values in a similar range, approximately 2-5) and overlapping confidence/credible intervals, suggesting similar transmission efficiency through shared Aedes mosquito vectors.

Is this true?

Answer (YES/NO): YES